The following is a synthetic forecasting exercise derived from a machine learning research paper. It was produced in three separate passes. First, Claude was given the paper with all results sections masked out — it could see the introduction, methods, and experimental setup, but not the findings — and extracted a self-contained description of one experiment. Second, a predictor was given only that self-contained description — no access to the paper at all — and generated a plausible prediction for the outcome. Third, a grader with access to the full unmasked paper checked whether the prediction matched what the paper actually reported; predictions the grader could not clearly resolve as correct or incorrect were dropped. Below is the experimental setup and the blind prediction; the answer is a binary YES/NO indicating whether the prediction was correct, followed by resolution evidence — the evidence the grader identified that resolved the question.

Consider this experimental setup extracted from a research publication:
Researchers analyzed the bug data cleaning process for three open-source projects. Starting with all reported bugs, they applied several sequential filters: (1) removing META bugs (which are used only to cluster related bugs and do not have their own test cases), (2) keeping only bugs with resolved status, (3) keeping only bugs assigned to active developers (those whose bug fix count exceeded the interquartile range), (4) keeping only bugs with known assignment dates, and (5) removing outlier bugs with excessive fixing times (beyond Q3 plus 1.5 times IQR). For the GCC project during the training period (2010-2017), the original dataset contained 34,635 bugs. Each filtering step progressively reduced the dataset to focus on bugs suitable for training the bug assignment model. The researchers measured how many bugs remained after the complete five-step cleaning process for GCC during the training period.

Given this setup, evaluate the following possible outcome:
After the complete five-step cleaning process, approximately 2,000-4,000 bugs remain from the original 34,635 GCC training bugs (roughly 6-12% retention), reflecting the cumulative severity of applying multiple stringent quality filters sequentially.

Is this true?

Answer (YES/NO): NO